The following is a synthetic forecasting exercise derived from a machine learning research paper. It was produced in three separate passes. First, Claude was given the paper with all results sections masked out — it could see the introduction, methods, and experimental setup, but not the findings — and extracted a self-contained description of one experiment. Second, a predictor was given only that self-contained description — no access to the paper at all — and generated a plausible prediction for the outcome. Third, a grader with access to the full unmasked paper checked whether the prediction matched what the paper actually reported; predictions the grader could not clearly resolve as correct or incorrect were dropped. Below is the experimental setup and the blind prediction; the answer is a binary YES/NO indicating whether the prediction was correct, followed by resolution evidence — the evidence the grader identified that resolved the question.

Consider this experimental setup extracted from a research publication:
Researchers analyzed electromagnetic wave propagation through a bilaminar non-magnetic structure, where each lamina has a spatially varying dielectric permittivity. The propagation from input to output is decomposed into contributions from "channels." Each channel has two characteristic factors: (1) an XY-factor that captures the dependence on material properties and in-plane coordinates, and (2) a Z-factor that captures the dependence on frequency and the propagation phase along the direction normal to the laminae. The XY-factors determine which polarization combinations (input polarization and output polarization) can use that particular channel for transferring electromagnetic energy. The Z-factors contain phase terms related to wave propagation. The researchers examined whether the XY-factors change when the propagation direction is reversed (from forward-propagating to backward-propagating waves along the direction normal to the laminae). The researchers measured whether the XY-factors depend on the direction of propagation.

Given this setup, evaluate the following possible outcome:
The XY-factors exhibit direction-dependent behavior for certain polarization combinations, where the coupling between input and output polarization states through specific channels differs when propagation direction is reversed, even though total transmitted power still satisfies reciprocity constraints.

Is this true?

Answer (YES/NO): NO